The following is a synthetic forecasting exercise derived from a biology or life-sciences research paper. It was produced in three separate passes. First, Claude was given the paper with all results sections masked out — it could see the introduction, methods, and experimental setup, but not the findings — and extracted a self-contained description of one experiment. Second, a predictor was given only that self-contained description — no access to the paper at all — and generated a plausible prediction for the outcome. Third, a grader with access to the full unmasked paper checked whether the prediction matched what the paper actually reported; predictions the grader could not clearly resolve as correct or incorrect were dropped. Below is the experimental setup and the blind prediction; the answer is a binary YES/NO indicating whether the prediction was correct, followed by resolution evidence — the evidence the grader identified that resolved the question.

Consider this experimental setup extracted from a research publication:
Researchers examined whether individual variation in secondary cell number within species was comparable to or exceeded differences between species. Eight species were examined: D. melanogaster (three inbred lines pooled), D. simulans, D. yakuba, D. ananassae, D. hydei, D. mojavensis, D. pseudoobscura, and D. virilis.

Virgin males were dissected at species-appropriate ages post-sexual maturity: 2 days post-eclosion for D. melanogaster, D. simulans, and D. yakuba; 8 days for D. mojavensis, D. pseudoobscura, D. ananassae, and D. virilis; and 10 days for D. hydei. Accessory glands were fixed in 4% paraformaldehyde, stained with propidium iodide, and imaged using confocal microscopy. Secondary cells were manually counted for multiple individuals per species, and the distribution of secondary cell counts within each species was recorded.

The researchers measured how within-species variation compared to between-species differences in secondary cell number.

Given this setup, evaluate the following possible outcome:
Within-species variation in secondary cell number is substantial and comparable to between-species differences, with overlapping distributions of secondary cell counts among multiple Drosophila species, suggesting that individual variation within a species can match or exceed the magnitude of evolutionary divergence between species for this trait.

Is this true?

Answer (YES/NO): NO